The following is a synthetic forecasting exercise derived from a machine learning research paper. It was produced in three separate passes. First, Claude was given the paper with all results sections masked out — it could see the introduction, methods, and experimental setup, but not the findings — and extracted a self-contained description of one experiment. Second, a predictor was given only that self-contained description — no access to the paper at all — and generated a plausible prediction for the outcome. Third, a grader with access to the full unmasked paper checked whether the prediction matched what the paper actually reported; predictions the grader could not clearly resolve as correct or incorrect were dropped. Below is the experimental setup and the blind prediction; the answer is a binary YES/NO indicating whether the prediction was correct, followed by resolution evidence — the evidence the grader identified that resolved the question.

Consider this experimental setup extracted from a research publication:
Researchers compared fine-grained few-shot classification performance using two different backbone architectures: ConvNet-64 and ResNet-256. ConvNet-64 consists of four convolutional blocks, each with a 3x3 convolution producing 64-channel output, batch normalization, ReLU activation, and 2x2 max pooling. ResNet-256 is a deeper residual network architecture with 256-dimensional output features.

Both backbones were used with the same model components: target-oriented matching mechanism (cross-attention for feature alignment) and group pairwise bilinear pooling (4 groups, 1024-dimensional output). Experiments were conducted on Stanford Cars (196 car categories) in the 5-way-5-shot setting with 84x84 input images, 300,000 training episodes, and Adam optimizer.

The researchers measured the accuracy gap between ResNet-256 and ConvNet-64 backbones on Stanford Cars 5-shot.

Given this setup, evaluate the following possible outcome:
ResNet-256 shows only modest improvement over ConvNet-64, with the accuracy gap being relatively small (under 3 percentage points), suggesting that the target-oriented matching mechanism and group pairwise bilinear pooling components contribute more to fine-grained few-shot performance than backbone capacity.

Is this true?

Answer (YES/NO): NO